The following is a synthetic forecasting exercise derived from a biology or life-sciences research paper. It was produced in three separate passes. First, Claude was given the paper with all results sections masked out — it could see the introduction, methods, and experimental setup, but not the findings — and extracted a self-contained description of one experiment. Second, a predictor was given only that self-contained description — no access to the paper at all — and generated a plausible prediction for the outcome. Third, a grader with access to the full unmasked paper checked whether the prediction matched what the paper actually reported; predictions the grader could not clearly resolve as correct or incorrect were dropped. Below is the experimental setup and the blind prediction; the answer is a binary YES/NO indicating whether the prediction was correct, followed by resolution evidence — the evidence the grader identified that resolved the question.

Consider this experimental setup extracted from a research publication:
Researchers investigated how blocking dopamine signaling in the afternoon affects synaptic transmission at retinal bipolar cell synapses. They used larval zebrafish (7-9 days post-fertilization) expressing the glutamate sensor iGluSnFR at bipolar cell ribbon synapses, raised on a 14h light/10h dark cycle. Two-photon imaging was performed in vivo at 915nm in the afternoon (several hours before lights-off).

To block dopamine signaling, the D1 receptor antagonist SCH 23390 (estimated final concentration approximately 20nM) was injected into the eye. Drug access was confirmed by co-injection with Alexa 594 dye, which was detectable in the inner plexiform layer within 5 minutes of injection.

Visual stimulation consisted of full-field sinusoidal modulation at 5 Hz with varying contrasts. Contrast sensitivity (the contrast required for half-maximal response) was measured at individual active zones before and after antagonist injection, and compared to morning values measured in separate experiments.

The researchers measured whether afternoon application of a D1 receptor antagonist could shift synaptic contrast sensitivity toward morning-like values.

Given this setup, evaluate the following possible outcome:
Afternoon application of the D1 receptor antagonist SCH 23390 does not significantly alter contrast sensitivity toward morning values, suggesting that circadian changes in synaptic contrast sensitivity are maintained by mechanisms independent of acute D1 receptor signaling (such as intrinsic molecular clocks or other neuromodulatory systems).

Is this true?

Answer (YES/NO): NO